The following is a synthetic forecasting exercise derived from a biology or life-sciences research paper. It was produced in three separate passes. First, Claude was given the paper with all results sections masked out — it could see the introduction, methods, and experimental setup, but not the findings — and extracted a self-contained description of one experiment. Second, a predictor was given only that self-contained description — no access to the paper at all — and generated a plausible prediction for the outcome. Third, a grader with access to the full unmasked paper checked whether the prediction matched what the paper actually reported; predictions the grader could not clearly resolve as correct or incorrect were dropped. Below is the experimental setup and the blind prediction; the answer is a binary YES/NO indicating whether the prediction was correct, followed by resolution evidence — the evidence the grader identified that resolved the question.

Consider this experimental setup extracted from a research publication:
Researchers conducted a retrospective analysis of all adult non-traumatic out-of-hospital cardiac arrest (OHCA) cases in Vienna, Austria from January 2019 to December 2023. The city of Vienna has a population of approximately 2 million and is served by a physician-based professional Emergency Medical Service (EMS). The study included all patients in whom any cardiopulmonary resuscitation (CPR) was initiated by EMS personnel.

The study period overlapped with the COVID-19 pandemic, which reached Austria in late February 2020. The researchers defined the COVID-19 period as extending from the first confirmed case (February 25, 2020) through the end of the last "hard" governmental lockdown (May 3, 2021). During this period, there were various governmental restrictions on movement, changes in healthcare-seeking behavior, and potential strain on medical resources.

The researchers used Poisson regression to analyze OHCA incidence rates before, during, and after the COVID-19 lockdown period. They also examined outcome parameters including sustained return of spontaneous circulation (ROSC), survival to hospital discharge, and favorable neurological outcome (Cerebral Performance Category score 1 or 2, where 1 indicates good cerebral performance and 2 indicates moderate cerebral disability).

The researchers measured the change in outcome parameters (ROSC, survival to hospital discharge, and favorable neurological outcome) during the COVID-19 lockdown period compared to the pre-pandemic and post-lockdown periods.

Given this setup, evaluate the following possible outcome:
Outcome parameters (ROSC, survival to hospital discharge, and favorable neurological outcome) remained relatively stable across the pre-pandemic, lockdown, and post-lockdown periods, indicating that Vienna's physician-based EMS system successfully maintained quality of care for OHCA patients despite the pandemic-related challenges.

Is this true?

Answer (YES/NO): NO